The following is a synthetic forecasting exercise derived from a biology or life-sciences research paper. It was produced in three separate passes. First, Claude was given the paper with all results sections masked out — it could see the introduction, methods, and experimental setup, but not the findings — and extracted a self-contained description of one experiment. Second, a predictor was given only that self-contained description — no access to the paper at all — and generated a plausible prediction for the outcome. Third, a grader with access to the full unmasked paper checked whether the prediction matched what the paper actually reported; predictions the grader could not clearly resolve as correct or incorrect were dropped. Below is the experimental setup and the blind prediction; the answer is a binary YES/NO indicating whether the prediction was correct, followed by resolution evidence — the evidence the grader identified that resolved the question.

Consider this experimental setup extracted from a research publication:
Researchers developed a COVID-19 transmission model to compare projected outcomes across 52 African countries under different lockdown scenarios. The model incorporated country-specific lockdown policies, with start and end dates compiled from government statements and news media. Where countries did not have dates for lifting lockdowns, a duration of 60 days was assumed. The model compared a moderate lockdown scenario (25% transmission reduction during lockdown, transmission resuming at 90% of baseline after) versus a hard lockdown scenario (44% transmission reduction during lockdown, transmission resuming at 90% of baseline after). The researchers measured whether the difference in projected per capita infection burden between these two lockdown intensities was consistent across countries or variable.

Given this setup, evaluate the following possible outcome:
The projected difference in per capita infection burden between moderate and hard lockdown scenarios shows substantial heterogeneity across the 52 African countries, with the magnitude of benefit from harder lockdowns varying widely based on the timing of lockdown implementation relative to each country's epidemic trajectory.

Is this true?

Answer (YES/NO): YES